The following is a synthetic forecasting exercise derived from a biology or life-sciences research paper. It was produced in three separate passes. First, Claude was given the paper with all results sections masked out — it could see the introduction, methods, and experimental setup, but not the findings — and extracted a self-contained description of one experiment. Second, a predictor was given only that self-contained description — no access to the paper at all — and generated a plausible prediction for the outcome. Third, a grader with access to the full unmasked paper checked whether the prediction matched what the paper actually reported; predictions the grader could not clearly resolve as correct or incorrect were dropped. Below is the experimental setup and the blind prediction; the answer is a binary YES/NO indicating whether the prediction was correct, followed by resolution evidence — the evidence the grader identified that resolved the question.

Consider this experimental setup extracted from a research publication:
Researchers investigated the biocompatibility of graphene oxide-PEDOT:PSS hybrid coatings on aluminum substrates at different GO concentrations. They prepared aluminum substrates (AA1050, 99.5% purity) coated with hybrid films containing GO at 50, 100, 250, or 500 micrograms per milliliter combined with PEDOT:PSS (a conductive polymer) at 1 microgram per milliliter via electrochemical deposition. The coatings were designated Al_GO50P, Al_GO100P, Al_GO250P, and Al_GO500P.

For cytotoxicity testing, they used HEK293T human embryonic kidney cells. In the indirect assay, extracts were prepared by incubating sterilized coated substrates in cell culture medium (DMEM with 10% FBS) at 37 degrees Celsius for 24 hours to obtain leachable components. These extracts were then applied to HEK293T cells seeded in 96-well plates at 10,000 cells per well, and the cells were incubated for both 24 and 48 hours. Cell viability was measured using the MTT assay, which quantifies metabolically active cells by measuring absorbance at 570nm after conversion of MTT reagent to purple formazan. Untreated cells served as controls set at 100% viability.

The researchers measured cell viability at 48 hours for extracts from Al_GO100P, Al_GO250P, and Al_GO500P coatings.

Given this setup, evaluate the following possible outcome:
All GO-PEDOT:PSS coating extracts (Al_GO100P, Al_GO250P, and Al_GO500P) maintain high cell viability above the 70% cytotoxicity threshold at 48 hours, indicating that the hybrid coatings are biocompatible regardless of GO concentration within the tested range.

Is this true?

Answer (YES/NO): YES